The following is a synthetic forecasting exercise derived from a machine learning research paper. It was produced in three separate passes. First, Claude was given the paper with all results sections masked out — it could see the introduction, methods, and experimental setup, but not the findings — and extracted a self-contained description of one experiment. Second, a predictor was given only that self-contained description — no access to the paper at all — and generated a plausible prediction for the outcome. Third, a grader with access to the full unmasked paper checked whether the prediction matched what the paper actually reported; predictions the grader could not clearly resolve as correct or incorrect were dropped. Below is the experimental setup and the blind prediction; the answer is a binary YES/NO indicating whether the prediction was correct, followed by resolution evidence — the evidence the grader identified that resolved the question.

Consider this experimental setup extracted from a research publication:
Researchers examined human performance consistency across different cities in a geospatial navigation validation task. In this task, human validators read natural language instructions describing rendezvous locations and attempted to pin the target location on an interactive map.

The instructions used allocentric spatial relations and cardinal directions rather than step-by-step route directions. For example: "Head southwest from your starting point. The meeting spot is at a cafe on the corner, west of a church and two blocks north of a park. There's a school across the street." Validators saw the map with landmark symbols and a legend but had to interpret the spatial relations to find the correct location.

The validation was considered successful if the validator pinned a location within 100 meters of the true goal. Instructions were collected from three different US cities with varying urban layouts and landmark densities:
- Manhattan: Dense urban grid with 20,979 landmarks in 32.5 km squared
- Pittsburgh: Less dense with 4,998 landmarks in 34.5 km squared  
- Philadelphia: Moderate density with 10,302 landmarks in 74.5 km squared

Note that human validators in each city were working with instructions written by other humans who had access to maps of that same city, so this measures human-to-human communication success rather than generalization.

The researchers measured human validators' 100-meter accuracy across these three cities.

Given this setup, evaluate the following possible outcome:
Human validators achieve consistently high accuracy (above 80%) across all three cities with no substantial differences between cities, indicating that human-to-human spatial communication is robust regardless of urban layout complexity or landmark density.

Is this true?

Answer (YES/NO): NO